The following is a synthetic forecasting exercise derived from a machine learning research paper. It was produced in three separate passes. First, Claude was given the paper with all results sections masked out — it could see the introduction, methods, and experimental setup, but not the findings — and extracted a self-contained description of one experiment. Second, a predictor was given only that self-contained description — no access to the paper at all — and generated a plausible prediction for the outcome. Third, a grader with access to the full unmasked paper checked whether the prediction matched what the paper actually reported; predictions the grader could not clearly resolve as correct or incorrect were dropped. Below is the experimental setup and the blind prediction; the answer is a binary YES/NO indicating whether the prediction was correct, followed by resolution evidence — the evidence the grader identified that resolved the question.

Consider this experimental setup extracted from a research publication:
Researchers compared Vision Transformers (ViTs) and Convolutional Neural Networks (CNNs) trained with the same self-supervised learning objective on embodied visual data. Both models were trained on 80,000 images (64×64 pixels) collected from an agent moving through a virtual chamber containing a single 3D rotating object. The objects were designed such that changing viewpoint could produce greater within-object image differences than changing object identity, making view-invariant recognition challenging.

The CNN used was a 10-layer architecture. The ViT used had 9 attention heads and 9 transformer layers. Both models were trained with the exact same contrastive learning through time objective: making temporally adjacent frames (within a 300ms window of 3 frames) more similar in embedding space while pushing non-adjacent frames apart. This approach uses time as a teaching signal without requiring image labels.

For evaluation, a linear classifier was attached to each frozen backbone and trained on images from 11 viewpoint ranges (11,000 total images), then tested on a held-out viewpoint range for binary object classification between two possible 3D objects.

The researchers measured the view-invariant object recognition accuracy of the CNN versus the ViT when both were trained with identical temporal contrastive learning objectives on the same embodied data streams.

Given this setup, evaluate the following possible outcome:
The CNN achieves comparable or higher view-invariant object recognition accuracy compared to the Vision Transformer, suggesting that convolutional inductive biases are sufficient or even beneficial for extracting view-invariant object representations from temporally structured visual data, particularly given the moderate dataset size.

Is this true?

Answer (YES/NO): YES